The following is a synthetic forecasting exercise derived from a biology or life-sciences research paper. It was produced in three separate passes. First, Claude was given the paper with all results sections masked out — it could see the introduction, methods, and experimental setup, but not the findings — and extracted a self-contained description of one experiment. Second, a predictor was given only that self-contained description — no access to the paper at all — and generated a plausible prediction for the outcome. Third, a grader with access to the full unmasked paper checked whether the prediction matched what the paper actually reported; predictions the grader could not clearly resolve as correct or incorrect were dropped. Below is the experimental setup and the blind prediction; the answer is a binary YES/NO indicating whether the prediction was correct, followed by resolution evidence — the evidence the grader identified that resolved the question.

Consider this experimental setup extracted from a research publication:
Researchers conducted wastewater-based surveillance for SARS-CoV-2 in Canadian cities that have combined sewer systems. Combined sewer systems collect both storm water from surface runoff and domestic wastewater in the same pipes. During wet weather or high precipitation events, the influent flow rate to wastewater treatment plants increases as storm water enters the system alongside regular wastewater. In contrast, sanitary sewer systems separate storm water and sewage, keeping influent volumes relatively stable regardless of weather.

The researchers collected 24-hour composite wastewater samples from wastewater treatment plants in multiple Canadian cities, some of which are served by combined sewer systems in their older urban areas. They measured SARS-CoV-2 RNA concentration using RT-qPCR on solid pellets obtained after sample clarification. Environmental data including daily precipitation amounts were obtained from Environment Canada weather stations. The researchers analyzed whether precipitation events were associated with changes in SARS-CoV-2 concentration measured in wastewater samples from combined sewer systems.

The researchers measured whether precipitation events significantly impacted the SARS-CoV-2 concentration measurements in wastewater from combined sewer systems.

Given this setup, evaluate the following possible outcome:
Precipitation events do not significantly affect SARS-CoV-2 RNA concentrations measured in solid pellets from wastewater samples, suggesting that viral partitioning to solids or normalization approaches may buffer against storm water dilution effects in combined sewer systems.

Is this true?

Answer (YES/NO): NO